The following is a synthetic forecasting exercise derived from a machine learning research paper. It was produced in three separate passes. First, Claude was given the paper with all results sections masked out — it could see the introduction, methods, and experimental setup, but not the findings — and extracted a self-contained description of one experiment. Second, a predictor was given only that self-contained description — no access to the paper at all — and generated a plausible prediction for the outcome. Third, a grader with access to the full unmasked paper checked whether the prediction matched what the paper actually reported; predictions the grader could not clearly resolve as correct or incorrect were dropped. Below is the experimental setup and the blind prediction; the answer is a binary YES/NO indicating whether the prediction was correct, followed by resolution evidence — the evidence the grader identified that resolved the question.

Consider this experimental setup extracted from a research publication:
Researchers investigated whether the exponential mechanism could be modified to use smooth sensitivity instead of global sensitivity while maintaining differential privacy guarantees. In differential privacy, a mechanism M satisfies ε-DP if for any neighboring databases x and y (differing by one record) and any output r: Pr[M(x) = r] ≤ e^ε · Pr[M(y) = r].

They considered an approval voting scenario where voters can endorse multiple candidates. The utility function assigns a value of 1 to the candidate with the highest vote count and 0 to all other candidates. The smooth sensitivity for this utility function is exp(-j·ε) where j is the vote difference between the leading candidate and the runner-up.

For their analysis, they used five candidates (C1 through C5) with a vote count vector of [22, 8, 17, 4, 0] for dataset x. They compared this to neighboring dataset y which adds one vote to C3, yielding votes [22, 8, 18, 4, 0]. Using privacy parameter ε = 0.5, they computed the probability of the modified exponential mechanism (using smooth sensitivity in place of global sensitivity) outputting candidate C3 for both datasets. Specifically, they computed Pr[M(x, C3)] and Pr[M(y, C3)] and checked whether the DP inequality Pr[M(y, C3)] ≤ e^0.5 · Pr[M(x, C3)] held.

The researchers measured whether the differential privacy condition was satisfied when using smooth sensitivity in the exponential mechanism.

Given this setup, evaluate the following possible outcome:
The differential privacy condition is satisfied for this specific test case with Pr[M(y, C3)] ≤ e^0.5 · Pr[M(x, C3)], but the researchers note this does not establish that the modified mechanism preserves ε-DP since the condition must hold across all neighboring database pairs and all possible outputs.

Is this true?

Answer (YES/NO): NO